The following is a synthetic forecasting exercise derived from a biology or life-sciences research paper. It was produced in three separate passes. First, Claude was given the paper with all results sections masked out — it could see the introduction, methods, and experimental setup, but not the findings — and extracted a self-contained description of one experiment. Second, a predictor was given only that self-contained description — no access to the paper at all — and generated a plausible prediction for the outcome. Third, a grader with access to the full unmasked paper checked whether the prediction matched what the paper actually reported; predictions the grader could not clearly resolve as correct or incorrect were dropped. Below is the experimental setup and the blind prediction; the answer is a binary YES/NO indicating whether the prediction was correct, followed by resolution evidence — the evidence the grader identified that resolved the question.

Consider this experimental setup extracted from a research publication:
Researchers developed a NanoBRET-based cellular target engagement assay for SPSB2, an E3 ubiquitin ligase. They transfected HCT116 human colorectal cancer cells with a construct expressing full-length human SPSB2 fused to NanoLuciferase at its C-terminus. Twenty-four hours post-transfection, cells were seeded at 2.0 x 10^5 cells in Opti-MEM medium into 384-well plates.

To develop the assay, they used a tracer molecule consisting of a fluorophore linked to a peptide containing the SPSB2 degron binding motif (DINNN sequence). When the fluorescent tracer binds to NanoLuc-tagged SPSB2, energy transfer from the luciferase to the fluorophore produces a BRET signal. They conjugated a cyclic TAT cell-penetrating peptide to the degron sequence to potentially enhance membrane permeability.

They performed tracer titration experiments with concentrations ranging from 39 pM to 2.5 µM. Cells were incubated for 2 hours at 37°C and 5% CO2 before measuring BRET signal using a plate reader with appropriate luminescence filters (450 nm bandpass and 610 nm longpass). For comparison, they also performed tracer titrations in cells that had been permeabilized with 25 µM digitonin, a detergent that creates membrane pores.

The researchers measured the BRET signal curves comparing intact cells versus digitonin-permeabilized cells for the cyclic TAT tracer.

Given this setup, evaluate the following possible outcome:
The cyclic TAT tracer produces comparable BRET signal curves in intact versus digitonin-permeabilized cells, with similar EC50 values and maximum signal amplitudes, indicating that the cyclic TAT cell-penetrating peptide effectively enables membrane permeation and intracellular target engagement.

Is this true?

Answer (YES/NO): NO